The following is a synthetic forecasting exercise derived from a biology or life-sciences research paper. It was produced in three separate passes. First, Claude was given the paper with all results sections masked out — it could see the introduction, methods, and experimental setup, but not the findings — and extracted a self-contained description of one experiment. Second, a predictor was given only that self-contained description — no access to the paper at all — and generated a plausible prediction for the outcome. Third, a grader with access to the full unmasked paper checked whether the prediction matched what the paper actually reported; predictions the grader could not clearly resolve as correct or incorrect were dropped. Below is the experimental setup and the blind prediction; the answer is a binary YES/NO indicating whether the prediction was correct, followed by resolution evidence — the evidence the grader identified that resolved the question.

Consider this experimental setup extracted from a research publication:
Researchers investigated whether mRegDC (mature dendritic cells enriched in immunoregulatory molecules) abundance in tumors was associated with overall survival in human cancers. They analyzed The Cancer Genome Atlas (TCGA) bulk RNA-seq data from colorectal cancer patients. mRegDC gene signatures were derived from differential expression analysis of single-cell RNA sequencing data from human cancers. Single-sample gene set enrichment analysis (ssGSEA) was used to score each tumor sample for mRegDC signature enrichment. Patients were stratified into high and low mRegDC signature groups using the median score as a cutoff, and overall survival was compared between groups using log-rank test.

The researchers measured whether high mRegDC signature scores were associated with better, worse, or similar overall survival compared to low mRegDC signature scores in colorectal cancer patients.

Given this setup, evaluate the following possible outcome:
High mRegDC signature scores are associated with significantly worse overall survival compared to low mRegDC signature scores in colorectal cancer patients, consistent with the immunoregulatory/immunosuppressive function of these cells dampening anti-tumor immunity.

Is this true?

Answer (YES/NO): NO